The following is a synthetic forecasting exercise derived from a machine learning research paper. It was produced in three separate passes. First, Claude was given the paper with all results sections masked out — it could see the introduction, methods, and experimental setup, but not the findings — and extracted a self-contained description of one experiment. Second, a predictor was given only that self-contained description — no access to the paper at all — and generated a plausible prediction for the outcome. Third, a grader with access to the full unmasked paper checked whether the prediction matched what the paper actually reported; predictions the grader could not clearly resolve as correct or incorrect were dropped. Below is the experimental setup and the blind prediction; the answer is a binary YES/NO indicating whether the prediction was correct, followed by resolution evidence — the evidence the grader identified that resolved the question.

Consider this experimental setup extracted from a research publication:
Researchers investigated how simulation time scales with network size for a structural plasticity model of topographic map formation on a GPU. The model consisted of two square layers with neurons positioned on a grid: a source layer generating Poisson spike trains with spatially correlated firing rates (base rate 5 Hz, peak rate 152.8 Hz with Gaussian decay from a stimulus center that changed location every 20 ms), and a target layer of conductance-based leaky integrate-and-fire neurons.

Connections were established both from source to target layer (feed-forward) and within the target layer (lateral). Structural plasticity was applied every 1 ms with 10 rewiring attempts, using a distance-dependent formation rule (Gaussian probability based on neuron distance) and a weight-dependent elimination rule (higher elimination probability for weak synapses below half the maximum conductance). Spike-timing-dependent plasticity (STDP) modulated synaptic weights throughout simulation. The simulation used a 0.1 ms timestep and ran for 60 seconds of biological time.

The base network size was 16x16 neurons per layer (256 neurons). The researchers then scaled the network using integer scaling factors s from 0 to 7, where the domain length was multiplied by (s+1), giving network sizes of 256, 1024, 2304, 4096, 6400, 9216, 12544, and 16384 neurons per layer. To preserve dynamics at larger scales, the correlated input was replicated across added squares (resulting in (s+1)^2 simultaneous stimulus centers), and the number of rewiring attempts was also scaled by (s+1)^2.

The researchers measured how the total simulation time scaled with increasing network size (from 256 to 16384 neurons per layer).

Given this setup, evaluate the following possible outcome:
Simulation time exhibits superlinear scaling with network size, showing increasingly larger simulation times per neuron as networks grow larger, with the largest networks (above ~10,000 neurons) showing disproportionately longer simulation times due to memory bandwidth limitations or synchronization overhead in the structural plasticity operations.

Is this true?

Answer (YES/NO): NO